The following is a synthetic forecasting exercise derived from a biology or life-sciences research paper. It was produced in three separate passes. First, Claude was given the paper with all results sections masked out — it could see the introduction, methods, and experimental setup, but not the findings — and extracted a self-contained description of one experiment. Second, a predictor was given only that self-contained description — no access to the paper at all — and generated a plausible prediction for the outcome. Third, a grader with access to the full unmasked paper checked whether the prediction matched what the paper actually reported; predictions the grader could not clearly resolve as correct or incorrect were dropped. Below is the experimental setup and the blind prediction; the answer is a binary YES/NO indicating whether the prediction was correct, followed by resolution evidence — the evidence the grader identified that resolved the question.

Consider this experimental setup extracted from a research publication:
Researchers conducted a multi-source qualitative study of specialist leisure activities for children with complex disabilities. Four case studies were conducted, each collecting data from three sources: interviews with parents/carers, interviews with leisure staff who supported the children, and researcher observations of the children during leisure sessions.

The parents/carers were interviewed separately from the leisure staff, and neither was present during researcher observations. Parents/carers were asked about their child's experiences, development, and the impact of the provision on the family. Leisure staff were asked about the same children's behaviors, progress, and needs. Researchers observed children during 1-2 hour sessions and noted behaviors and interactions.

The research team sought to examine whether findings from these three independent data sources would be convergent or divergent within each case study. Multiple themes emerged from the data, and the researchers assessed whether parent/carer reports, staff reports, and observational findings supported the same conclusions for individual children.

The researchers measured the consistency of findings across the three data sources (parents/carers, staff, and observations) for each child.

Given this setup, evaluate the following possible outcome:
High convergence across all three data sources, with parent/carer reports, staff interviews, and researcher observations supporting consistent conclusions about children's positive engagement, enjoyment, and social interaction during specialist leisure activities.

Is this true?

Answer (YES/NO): YES